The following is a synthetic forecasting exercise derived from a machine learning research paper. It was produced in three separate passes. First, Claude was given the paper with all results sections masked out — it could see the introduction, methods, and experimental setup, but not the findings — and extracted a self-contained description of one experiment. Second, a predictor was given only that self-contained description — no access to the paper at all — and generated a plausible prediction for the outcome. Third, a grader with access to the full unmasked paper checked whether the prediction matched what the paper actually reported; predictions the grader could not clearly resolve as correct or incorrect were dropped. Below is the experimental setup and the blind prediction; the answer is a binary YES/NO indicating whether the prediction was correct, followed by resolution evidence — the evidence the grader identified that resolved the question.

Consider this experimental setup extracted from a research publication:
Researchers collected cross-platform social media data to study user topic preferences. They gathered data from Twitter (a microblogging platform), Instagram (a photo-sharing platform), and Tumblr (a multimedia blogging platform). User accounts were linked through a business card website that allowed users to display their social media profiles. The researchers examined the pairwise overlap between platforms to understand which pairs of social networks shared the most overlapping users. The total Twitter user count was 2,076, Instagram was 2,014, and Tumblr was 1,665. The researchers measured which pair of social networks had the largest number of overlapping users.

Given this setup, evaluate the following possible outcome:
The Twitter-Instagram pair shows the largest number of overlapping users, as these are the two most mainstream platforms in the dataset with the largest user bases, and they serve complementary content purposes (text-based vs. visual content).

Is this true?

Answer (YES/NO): YES